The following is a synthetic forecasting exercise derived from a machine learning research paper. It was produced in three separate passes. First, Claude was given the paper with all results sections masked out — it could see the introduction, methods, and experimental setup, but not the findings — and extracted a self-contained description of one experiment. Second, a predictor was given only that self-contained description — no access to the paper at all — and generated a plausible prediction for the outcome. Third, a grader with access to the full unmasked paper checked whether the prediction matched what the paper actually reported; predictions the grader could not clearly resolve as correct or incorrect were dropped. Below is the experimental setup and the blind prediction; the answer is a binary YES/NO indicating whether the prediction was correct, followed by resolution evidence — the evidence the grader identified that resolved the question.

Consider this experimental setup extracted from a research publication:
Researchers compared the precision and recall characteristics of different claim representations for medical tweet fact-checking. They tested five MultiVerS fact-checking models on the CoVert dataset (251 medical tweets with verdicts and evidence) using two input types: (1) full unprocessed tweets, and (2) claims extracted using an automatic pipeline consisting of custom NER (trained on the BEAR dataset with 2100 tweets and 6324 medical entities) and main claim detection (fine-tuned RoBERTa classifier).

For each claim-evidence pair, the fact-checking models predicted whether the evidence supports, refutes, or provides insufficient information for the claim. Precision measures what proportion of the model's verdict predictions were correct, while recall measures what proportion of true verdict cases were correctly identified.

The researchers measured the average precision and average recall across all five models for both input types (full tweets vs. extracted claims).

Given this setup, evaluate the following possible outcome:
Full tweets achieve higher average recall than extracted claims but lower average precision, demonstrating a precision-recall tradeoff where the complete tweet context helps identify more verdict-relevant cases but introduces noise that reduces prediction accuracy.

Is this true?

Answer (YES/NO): NO